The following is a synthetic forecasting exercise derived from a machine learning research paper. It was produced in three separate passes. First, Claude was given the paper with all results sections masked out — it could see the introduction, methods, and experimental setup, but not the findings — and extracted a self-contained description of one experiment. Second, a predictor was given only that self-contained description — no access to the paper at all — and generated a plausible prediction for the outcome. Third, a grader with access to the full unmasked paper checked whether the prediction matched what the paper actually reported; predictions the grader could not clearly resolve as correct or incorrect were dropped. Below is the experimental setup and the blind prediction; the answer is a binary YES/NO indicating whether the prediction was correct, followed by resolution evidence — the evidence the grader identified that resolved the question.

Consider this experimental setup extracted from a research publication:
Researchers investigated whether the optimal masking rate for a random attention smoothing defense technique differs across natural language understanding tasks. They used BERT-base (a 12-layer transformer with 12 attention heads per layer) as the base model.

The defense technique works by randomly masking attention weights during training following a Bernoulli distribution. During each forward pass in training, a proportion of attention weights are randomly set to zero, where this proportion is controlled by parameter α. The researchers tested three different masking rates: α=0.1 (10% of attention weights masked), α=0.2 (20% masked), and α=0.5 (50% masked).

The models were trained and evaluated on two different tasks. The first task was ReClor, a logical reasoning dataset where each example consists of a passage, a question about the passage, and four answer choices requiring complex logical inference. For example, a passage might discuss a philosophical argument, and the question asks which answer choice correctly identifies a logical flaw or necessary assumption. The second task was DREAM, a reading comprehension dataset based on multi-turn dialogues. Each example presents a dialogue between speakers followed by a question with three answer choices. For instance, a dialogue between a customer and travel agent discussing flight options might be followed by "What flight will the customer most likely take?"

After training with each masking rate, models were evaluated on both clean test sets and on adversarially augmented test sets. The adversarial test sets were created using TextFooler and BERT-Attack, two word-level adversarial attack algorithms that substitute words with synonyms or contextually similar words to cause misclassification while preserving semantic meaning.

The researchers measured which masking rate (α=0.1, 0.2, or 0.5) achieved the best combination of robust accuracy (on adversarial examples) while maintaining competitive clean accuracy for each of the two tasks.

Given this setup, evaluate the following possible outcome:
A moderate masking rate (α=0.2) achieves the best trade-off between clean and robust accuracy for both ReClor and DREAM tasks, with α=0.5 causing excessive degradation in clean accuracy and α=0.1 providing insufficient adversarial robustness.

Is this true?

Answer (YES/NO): NO